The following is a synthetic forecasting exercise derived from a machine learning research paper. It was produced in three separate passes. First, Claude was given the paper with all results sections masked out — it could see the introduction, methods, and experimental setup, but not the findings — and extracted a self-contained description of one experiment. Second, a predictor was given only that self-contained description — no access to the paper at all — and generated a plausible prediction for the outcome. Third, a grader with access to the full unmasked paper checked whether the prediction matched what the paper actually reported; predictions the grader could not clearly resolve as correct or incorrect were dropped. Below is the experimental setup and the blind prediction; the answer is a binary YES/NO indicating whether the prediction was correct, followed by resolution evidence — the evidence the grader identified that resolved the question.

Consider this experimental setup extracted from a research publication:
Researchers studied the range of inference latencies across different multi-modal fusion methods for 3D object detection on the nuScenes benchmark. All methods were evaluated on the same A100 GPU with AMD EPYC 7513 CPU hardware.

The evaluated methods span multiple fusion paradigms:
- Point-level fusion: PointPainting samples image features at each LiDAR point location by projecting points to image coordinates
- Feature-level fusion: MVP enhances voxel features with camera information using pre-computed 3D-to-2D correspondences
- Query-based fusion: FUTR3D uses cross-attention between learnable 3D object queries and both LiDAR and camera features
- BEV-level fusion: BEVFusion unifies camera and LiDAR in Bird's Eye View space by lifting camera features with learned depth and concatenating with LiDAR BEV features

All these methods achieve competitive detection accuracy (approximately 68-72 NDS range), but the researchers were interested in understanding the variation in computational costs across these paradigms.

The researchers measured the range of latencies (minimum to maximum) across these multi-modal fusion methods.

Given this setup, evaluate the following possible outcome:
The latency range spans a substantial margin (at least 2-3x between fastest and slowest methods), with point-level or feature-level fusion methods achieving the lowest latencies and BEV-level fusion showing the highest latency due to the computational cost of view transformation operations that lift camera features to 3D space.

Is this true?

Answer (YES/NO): NO